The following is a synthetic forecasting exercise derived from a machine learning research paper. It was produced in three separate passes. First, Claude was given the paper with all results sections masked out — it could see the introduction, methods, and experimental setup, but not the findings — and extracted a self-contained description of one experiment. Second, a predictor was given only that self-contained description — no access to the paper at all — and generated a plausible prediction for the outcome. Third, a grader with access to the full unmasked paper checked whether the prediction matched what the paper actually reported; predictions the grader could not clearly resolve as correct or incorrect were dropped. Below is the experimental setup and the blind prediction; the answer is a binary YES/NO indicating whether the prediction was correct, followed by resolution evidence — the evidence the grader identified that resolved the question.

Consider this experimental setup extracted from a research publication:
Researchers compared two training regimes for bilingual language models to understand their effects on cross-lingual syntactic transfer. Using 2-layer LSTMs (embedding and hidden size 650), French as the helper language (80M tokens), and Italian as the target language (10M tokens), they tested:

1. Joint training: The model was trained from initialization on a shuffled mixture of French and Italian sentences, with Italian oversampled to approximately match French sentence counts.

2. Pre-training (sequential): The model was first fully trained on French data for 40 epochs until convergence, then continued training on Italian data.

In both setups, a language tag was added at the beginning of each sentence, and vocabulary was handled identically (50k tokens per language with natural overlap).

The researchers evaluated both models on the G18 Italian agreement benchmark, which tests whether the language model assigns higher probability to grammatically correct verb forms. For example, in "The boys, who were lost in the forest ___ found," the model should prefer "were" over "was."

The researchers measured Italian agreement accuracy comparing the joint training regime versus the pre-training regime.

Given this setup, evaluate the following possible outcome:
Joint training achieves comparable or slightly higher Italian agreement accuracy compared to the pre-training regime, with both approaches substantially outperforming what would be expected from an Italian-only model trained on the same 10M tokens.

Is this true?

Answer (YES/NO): NO